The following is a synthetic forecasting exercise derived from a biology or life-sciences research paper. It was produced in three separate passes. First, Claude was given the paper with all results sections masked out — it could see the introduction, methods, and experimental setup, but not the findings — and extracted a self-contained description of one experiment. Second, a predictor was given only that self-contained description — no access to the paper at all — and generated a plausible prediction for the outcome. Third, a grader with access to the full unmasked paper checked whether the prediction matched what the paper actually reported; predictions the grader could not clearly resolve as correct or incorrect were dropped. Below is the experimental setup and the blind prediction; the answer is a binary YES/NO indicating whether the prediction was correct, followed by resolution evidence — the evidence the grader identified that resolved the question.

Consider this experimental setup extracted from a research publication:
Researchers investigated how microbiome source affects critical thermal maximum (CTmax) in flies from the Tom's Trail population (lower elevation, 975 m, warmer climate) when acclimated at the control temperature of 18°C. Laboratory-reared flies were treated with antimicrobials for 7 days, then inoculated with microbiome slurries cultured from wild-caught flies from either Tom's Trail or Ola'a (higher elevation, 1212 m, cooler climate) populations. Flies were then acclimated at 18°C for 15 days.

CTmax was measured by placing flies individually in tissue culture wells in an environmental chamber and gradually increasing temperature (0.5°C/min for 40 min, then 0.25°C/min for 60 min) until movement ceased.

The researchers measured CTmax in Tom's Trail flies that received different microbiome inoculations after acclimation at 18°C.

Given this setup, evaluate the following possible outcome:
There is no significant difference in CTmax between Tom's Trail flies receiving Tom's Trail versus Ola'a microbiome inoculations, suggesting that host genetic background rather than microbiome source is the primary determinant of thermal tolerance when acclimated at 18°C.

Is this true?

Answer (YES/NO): NO